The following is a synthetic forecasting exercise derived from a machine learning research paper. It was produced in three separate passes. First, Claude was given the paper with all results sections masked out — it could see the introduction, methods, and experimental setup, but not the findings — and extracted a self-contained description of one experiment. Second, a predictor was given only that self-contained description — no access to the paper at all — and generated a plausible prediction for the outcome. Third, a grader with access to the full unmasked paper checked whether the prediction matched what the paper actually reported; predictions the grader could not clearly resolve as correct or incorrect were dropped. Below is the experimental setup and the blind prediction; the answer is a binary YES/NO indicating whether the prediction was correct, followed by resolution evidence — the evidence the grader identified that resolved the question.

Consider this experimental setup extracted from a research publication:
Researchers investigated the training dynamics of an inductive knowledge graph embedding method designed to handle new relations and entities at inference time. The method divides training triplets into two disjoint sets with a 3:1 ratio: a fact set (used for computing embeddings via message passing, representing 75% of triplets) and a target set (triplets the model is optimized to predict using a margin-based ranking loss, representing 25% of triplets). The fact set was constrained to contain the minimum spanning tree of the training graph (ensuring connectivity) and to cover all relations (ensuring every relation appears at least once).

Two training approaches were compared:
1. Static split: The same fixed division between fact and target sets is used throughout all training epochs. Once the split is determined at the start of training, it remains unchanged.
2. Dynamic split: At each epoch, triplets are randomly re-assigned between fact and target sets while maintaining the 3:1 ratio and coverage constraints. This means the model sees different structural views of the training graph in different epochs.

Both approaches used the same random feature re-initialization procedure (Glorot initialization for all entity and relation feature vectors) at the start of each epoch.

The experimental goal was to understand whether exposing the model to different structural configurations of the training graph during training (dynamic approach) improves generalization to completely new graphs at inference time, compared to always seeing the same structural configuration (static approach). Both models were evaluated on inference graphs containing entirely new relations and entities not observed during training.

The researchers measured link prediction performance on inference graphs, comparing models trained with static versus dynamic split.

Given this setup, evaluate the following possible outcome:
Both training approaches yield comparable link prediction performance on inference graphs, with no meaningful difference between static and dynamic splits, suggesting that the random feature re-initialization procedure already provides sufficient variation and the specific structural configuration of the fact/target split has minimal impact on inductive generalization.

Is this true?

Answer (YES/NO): NO